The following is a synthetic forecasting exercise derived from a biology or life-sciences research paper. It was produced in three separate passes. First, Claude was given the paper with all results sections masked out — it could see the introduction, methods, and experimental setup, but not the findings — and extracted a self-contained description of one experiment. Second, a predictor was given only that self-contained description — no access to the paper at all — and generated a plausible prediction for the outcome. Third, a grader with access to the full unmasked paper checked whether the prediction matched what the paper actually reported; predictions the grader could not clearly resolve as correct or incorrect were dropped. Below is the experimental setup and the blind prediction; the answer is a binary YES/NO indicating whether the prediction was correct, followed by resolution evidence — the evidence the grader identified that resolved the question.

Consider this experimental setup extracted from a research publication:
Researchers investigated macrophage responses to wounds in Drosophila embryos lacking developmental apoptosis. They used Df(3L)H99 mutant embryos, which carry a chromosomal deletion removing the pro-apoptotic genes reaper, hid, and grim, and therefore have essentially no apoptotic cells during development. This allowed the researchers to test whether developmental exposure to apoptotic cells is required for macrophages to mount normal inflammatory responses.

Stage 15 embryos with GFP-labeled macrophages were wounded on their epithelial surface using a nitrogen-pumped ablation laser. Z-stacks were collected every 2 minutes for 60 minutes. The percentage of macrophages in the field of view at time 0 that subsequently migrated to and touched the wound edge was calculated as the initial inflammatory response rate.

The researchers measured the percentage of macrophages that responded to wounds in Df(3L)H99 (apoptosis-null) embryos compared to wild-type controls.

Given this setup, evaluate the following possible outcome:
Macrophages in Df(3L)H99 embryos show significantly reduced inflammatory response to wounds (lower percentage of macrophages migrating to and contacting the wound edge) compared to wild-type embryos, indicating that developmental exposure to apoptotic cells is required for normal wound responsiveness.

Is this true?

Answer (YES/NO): NO